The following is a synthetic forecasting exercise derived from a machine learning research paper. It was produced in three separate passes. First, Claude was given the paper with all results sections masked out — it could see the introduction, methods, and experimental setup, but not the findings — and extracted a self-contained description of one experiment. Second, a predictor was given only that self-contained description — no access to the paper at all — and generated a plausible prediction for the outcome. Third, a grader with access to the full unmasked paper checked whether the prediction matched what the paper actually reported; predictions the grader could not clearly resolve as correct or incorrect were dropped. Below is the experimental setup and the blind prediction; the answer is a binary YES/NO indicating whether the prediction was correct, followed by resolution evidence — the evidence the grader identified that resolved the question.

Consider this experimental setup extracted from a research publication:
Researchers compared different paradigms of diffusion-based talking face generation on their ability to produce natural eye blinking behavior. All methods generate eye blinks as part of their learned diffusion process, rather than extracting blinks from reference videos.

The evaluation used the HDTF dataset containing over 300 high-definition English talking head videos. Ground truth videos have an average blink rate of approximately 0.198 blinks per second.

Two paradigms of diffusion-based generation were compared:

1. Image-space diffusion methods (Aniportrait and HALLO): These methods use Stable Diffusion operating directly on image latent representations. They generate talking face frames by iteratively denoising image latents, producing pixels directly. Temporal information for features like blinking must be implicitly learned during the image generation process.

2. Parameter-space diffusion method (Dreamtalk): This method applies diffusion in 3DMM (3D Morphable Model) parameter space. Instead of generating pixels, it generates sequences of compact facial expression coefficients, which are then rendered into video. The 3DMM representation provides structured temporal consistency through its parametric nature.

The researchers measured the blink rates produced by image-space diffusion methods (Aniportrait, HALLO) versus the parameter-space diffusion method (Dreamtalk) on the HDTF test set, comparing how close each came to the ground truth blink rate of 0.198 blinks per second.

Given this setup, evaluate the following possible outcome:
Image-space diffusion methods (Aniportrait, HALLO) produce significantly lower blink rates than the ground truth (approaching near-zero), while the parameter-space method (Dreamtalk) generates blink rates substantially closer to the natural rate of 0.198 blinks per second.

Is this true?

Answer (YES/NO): NO